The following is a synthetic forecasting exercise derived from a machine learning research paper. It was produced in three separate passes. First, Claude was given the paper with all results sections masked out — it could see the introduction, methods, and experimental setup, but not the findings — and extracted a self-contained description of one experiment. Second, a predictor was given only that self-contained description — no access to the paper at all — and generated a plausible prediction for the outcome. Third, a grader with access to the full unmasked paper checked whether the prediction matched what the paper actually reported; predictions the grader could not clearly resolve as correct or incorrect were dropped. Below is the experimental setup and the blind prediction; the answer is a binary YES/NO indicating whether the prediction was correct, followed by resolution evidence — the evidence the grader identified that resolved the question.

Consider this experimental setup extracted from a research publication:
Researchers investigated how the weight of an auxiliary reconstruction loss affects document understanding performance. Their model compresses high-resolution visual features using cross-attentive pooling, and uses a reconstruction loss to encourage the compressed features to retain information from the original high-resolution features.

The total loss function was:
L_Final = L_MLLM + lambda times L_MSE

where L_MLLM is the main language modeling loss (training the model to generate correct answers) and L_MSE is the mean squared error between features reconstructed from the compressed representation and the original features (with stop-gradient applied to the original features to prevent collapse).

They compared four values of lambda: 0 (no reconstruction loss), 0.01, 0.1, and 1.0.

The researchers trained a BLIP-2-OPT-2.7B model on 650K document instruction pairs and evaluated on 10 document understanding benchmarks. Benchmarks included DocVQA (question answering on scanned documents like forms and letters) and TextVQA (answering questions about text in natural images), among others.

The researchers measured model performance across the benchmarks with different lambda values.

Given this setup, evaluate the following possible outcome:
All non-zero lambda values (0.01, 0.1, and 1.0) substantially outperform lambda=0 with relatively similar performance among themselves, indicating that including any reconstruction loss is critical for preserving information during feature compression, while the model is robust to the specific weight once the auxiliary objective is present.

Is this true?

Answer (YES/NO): NO